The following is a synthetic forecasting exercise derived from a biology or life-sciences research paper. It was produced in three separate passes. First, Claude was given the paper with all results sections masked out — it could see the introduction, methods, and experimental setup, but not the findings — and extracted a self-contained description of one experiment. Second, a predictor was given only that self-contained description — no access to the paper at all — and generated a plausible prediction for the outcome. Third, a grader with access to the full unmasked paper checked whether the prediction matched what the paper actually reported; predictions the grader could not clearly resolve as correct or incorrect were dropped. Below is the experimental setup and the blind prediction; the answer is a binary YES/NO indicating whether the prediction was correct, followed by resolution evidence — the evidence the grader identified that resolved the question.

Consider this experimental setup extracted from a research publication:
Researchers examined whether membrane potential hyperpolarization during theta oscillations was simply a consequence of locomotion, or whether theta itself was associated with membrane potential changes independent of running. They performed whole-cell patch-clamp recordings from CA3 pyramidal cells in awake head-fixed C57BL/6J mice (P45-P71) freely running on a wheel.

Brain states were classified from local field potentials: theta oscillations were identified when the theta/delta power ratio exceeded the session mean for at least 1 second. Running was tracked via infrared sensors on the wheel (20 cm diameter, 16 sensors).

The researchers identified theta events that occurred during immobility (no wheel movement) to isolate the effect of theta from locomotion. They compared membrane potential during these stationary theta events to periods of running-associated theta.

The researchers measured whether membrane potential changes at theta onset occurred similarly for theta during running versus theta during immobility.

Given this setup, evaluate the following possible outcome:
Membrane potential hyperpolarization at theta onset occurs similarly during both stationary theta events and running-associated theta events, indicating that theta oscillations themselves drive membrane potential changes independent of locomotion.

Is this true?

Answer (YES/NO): YES